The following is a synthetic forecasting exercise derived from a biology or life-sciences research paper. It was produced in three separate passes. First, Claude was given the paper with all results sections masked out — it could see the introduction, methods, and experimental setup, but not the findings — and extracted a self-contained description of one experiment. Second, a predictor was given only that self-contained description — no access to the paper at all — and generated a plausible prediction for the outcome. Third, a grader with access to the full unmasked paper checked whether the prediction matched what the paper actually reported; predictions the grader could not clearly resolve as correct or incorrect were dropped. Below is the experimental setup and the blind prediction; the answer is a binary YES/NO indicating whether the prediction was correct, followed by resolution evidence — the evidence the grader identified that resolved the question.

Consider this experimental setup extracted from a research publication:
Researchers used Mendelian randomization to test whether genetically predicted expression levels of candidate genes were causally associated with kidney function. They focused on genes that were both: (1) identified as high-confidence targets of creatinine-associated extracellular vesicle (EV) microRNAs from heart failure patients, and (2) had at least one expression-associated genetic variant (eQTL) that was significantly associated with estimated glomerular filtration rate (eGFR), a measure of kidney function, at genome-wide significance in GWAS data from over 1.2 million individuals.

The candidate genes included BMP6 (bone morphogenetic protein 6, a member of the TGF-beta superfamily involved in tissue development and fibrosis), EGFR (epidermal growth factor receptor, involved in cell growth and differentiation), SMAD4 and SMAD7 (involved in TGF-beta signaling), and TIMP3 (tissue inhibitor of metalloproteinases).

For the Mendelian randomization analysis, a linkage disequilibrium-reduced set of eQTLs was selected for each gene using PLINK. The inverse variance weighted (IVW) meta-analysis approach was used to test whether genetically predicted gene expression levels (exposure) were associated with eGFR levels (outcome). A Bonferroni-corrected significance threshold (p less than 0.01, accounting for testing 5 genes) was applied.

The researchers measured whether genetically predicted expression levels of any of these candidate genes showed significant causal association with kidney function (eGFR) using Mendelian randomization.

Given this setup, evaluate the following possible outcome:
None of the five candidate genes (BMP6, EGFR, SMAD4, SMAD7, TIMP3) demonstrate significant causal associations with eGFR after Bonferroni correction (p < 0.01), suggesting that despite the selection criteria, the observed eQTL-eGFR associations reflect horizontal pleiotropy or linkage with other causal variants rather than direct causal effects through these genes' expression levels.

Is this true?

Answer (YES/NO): NO